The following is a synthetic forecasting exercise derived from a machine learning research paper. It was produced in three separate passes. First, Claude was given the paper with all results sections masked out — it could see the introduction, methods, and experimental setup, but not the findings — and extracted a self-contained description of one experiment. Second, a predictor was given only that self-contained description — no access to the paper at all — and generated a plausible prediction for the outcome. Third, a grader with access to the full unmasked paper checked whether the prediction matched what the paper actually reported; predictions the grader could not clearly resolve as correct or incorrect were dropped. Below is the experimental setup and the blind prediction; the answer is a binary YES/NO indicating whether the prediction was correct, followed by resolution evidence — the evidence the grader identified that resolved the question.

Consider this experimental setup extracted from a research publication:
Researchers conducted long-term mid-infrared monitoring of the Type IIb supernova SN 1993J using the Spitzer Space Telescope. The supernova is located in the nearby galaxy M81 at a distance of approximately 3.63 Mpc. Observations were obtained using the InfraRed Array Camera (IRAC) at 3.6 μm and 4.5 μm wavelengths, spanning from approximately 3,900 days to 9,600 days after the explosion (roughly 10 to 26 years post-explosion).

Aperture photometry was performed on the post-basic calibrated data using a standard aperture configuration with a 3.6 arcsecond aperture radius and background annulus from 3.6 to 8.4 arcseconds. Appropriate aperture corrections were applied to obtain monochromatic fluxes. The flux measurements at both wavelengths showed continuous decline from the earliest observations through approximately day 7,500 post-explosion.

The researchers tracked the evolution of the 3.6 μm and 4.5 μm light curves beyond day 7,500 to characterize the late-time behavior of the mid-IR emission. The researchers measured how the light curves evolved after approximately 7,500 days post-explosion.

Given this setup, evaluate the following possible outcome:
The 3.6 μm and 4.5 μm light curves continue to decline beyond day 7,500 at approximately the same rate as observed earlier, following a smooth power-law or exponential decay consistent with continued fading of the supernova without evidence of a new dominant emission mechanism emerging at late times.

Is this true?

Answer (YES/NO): NO